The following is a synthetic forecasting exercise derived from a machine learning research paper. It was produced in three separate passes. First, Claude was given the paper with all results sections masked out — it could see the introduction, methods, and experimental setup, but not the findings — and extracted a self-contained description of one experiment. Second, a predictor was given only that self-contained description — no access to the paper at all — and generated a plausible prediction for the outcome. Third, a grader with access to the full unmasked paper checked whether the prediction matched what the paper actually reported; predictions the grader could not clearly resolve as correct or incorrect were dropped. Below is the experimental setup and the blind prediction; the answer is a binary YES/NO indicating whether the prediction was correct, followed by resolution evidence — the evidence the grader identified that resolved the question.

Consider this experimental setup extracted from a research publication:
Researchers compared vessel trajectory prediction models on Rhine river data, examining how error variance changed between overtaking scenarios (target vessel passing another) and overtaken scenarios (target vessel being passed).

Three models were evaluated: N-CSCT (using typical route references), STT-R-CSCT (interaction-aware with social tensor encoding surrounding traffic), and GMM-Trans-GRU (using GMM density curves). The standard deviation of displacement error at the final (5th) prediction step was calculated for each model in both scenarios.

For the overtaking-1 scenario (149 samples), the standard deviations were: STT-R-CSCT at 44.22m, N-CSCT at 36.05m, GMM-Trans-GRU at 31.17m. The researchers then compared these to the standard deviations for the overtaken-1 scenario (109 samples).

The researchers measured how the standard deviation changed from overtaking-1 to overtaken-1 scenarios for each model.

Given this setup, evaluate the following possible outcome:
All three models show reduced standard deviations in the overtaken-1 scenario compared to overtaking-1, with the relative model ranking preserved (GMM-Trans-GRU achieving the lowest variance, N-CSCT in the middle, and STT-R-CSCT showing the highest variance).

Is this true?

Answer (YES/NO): NO